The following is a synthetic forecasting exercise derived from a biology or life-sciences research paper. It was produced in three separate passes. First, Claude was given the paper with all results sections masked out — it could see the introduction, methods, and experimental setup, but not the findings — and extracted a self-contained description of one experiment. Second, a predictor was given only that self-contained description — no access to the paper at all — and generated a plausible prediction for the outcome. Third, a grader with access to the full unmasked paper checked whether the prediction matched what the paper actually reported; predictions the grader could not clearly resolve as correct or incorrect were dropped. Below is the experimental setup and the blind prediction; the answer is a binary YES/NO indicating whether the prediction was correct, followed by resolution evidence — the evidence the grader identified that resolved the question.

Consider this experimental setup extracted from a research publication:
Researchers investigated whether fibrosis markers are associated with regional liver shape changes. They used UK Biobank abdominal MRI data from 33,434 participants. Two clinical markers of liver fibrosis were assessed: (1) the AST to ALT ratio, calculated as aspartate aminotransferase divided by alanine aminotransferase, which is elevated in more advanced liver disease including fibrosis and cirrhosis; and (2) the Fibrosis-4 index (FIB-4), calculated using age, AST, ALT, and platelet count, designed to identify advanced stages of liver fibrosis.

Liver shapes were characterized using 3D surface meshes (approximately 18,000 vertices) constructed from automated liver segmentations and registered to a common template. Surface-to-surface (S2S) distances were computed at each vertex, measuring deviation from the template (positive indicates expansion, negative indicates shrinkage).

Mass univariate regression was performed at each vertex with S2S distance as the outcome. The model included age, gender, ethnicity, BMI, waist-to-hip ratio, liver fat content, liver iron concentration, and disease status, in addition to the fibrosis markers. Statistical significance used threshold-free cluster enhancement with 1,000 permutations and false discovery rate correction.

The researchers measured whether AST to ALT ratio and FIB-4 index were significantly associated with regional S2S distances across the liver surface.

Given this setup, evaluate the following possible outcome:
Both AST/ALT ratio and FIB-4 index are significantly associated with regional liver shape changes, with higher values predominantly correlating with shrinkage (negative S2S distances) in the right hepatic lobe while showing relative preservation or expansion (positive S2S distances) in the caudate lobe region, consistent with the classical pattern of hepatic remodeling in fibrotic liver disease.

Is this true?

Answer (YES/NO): NO